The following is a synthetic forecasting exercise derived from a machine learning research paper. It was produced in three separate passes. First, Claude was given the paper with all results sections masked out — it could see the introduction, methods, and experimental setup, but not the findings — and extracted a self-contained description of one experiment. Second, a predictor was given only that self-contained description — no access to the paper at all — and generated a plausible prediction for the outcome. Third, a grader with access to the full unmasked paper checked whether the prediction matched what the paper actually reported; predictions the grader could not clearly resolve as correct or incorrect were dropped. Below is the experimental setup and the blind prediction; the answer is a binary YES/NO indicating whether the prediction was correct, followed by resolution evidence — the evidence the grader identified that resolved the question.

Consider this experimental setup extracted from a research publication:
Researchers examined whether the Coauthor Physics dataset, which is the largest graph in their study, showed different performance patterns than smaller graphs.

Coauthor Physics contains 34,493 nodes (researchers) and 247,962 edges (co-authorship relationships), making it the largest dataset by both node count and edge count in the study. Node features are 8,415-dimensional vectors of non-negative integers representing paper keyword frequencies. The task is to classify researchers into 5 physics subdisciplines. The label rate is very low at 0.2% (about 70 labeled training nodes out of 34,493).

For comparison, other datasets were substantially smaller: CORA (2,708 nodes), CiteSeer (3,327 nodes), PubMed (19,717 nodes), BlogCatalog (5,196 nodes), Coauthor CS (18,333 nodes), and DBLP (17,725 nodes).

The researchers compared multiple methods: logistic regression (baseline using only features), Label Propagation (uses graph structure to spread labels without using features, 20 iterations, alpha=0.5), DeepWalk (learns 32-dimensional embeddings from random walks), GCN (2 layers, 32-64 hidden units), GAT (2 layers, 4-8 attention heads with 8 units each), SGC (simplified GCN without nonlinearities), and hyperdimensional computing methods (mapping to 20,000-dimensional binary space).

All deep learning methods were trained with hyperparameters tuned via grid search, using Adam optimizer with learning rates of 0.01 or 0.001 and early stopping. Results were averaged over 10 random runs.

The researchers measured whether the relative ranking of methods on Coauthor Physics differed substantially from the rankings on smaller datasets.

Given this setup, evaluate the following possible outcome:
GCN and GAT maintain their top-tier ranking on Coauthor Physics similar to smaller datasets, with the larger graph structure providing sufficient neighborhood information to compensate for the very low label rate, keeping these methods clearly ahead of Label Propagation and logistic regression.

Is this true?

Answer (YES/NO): YES